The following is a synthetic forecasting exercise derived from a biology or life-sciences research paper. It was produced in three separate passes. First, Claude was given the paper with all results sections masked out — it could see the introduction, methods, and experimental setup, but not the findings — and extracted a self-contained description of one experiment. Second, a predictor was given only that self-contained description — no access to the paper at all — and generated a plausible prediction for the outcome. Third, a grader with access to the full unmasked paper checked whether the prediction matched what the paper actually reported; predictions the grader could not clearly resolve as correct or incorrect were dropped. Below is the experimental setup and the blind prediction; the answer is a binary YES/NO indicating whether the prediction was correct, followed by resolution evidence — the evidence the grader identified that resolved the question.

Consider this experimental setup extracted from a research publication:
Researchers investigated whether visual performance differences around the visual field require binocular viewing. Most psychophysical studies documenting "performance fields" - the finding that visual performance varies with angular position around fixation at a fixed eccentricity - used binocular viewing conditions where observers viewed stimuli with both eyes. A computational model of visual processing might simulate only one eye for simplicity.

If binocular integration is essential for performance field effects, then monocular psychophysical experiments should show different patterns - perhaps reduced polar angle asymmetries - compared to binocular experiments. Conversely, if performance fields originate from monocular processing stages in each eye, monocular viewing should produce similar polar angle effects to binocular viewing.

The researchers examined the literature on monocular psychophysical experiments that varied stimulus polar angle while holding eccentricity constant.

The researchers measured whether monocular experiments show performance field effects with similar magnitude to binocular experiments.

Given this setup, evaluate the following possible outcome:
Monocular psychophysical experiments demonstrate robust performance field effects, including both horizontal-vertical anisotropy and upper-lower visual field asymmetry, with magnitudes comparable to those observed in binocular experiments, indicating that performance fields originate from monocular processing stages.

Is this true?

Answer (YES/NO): YES